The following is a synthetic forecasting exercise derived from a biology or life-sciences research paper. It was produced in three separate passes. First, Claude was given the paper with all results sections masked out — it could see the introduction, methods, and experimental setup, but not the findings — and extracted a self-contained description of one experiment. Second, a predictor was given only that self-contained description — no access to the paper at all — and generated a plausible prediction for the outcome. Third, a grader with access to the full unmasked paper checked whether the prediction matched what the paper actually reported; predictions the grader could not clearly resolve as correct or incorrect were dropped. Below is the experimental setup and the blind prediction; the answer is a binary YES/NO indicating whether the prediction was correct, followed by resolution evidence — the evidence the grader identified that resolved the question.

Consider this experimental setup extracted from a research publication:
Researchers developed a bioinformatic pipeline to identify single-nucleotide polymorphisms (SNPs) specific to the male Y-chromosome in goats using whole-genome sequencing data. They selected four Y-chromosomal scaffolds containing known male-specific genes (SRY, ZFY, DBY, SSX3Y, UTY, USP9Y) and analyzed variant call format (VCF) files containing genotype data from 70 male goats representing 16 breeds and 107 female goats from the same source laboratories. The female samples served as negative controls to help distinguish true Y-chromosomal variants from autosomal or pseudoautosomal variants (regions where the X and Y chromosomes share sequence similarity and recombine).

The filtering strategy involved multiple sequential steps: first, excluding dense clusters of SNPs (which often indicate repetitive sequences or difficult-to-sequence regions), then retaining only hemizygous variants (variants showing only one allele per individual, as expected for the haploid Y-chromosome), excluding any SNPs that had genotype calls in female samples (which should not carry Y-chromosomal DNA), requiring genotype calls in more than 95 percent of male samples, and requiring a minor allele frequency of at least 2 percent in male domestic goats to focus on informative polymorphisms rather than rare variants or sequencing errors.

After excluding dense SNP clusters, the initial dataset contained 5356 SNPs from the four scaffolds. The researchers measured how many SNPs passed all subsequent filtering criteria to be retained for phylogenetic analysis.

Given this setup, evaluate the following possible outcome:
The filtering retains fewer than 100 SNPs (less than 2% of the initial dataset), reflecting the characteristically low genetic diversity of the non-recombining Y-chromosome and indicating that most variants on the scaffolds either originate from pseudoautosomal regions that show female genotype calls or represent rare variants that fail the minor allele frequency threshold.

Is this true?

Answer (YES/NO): NO